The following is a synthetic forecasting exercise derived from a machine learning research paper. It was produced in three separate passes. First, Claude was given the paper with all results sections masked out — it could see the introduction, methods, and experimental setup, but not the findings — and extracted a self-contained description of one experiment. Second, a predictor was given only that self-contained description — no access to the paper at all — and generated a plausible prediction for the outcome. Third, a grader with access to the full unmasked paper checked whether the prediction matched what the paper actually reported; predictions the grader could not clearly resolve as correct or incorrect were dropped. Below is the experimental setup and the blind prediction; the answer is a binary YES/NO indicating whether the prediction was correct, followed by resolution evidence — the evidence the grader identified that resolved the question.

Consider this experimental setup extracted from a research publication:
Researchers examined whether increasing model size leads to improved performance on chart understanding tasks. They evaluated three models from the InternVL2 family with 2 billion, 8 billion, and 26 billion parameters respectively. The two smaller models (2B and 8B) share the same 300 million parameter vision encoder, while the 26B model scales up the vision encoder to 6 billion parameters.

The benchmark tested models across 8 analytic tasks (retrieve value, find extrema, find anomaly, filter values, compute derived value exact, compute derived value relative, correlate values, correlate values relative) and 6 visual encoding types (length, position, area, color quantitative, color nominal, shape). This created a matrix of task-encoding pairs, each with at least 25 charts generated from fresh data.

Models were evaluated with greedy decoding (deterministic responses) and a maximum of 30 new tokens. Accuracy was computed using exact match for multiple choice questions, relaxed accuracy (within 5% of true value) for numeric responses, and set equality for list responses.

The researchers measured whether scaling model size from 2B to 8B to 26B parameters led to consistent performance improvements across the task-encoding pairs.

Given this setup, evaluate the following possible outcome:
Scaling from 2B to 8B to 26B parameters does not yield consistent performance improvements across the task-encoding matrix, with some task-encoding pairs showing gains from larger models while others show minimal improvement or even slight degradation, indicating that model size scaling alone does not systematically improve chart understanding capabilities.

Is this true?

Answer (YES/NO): YES